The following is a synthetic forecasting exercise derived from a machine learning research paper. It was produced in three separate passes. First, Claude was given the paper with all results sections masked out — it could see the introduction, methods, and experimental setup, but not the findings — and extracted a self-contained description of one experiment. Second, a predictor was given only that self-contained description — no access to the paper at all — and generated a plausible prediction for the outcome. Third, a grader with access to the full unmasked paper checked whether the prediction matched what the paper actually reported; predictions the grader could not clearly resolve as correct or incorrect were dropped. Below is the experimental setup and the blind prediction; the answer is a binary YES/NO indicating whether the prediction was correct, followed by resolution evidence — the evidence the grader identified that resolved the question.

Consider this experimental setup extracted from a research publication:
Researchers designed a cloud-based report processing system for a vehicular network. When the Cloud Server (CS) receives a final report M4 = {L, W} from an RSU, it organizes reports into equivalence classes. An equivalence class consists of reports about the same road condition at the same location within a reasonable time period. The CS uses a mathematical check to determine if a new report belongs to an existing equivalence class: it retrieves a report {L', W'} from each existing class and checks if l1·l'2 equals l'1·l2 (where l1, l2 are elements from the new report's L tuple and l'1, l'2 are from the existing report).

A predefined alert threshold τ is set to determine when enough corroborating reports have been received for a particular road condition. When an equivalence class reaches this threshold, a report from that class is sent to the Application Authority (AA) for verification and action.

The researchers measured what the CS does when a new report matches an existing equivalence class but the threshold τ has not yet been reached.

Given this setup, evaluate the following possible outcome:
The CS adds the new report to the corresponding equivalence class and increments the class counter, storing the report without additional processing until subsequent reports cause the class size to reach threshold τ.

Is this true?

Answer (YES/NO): YES